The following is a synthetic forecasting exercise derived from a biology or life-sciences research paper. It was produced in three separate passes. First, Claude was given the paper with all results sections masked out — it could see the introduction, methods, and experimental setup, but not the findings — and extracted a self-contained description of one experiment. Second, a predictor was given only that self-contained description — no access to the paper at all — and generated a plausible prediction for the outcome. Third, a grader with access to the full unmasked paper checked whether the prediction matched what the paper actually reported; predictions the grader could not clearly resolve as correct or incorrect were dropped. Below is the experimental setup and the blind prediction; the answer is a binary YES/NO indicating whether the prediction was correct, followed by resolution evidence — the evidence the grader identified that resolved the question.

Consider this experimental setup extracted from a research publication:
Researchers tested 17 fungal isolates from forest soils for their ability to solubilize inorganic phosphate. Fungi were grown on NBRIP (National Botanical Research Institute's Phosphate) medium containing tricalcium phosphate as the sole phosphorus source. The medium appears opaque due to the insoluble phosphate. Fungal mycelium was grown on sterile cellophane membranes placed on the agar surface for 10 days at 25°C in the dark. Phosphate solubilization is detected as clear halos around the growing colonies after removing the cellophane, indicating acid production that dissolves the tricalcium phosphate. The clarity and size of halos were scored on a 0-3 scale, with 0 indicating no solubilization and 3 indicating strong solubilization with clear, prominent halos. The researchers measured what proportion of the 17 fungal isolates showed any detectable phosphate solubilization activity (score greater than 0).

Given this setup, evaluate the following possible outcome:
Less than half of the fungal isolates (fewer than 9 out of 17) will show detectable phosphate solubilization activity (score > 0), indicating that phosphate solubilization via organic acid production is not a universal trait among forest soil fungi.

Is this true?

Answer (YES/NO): NO